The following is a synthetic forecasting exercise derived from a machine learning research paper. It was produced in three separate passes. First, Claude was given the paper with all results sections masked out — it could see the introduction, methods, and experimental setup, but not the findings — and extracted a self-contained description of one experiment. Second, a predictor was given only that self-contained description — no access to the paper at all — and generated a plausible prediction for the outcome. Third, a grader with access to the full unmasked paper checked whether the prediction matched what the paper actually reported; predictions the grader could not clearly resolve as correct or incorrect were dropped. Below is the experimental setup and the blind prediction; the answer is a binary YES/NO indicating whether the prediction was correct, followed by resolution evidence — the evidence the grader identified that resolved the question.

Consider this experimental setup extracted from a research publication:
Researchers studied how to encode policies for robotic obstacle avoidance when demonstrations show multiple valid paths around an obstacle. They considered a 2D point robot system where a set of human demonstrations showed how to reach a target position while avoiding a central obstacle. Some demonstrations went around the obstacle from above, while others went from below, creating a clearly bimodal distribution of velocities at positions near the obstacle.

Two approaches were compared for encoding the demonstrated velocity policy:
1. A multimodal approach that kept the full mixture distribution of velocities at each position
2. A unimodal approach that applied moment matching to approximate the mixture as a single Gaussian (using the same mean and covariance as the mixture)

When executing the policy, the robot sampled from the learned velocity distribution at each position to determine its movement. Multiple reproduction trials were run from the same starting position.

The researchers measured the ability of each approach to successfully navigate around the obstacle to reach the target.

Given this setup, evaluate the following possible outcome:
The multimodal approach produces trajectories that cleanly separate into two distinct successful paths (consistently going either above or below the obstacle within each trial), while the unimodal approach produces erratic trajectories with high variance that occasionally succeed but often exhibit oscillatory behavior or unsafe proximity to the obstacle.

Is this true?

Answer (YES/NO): NO